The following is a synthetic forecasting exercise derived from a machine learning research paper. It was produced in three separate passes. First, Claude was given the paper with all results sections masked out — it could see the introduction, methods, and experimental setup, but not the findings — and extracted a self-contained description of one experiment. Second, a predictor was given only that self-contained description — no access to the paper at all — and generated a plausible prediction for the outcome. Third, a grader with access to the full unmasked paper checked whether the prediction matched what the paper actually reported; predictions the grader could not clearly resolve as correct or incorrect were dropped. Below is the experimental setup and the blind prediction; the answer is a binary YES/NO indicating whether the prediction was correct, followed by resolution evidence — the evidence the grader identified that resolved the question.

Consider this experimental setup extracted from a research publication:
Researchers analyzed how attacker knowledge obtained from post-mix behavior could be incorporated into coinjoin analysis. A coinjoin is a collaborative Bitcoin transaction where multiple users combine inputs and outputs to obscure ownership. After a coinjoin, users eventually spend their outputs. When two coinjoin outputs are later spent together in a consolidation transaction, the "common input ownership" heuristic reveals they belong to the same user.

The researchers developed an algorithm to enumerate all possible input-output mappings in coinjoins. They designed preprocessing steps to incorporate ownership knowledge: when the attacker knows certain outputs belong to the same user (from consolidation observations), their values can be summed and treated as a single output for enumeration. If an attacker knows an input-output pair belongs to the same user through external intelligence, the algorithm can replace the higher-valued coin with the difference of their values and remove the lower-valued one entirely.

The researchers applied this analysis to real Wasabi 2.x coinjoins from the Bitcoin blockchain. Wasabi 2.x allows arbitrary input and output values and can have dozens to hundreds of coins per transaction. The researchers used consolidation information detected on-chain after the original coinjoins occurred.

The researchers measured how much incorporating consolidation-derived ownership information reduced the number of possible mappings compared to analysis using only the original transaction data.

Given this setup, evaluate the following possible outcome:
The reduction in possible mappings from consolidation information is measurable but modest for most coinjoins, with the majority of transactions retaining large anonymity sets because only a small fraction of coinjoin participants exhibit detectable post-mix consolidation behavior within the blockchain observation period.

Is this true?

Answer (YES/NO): YES